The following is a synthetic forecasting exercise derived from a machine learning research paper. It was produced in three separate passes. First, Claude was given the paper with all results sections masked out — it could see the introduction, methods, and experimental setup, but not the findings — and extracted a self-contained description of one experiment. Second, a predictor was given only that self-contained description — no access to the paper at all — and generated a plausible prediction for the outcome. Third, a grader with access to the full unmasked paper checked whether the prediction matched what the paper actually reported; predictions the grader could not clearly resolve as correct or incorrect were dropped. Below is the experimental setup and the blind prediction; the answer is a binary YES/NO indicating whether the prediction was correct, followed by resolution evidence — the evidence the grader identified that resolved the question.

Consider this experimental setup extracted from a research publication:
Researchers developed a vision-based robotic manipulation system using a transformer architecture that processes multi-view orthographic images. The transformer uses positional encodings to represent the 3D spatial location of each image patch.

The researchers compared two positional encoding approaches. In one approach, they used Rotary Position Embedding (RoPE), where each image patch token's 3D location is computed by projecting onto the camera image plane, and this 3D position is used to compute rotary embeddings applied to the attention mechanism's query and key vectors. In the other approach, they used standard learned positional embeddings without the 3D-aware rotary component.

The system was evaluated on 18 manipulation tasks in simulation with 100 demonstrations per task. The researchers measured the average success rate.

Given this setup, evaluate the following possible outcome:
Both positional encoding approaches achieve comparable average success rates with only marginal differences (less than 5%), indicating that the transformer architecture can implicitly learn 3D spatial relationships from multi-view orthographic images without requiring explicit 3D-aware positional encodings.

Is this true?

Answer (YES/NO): YES